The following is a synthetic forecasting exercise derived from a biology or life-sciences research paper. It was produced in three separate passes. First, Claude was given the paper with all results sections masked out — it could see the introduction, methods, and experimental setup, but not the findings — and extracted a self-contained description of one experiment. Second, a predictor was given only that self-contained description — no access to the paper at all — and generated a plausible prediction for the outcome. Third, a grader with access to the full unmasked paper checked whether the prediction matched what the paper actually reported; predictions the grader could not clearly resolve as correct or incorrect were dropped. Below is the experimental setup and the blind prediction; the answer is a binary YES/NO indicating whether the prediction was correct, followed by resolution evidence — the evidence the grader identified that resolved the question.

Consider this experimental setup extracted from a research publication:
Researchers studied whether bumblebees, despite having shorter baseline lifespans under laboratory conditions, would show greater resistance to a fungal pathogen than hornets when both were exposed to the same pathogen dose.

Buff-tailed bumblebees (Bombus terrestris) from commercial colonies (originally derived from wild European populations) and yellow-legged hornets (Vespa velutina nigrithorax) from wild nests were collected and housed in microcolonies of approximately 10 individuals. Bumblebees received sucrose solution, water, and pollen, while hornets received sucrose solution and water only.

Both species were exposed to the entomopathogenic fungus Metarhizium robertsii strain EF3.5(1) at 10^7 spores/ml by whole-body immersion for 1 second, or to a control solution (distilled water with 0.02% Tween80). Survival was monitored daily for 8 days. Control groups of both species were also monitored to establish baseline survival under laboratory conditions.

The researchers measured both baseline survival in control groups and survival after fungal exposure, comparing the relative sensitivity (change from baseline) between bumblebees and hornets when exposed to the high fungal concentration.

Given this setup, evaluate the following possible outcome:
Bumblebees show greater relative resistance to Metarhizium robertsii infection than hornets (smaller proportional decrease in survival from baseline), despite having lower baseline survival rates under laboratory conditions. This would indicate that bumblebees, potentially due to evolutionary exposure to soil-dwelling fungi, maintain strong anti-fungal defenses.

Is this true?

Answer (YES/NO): YES